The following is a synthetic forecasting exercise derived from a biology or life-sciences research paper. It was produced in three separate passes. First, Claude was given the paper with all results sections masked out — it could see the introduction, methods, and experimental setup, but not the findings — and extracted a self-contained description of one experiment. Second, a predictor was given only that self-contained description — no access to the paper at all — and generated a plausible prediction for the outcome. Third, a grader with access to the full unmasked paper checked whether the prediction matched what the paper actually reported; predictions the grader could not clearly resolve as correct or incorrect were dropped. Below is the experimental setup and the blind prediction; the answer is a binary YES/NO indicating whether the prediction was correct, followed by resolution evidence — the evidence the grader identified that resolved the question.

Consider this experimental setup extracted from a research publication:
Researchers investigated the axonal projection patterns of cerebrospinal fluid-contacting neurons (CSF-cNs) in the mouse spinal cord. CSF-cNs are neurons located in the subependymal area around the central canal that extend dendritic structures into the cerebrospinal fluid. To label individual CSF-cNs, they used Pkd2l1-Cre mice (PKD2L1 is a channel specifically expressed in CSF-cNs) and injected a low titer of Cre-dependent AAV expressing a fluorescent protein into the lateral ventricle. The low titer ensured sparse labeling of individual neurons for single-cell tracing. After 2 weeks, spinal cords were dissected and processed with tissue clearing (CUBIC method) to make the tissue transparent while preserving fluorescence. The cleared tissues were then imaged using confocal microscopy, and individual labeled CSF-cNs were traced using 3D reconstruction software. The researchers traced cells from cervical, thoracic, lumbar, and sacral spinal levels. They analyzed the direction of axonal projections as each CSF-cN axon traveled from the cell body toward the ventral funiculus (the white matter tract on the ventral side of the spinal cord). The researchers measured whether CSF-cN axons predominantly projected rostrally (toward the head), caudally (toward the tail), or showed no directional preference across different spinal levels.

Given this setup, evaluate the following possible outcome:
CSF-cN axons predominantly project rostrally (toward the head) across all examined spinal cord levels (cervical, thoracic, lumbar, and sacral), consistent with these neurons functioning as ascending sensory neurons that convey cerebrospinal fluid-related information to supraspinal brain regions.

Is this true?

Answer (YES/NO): NO